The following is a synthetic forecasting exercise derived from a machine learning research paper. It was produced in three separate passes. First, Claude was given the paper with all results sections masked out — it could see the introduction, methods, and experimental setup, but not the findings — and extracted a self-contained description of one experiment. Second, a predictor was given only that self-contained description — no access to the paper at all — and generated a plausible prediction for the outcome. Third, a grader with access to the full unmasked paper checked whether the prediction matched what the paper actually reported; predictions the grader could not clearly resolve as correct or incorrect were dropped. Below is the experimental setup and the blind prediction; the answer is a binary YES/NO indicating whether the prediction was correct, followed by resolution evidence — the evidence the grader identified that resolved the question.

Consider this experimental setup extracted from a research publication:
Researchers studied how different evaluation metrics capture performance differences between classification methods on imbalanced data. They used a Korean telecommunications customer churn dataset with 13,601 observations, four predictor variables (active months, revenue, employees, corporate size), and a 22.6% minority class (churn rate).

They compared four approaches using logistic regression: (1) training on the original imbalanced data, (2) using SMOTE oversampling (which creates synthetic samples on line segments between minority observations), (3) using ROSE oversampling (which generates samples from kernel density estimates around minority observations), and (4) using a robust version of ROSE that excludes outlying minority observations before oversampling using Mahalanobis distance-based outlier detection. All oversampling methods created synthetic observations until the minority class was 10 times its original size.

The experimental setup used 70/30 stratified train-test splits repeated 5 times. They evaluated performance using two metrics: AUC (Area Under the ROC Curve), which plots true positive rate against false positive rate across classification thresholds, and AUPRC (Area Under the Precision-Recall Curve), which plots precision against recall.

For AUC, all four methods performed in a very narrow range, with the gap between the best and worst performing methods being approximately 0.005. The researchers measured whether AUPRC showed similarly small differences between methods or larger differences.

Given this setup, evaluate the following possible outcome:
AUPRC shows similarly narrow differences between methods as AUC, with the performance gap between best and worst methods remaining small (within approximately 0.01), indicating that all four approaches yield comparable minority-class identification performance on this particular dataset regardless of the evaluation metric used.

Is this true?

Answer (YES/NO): NO